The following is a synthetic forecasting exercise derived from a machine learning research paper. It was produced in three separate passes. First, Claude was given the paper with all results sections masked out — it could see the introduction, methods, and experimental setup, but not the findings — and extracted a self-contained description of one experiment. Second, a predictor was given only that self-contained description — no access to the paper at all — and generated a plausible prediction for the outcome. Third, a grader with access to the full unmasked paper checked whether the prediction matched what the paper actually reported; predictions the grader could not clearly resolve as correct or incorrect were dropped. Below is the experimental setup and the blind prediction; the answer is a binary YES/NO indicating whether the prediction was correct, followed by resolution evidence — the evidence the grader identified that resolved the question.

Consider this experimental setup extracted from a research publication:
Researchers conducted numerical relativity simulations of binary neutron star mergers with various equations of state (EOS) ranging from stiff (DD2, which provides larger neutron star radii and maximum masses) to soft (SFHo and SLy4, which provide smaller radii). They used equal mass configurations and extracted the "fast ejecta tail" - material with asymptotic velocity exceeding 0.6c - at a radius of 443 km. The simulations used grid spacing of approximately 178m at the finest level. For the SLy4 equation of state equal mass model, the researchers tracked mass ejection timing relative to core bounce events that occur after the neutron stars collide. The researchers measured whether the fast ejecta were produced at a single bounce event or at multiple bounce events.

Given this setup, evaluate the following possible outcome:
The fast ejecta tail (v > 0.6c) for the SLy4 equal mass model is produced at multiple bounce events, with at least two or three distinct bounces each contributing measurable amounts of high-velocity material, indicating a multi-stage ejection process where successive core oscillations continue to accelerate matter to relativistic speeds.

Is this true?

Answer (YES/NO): YES